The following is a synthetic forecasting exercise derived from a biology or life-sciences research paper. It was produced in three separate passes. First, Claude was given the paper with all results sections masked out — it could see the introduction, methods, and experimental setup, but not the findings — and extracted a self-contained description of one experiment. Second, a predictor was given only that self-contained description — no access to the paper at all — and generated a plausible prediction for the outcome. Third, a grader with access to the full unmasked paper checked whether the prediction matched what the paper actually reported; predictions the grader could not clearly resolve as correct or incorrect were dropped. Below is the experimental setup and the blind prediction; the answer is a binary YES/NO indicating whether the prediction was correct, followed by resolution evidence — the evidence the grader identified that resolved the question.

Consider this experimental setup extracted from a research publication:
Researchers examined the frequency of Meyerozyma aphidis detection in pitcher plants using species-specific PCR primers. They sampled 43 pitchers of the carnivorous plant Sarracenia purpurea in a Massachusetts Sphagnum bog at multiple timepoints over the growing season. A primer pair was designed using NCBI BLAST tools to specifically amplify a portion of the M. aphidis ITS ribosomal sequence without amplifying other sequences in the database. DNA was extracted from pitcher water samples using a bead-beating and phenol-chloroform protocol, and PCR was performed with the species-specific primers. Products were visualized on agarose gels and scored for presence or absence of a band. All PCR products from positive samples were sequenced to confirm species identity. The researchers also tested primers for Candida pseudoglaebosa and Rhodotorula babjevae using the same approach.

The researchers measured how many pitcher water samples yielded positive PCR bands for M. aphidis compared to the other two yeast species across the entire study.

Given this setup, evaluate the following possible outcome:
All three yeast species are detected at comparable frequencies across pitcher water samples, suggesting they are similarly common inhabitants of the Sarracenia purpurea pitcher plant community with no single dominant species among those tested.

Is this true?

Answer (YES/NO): NO